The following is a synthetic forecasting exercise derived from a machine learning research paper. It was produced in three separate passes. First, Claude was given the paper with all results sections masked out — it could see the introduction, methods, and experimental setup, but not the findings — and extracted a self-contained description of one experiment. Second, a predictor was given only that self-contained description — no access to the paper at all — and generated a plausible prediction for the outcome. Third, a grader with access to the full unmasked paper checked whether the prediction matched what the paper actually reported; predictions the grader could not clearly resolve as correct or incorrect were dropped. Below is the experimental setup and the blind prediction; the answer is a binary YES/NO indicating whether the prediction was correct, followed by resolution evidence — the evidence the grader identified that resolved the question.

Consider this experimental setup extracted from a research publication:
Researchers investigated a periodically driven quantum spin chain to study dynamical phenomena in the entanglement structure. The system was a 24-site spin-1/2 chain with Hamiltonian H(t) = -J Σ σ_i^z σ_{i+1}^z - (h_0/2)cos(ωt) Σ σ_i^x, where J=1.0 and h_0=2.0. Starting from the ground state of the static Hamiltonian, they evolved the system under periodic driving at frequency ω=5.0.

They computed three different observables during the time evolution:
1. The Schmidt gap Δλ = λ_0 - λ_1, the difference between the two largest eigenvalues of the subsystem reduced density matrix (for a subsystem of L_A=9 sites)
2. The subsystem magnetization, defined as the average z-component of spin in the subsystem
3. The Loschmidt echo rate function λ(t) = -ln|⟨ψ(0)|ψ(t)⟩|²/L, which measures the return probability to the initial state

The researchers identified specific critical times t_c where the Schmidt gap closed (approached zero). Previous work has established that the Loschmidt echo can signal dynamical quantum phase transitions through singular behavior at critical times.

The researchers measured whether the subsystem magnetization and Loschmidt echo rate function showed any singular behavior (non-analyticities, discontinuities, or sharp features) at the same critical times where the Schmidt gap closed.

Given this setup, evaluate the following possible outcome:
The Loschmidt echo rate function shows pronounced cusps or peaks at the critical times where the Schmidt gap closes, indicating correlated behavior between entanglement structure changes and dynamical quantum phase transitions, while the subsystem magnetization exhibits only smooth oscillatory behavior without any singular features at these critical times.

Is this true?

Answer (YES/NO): NO